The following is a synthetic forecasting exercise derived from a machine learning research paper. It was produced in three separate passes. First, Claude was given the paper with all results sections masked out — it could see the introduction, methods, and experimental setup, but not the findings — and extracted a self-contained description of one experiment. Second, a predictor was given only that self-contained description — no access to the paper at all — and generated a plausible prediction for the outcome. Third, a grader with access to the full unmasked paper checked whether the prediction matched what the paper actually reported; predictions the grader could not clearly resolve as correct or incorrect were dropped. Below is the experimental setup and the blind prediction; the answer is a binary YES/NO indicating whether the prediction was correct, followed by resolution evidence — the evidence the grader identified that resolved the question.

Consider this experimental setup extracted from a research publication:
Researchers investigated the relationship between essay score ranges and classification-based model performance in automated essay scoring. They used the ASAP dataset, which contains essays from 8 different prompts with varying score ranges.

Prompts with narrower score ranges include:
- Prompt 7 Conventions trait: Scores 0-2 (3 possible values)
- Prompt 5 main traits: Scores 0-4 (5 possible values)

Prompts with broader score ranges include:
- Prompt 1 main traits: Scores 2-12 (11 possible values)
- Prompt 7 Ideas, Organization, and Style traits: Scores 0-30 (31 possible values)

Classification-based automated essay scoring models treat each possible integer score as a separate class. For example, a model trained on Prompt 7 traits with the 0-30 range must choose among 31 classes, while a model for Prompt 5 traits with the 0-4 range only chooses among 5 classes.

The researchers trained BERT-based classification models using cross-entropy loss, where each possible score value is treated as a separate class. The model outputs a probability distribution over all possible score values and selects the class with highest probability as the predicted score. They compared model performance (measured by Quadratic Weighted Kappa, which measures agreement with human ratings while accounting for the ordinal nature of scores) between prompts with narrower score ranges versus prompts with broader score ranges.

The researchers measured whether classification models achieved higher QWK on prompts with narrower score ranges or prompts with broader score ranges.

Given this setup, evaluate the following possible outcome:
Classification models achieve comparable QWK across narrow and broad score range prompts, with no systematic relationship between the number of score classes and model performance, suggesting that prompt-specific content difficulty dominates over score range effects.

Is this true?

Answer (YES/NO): NO